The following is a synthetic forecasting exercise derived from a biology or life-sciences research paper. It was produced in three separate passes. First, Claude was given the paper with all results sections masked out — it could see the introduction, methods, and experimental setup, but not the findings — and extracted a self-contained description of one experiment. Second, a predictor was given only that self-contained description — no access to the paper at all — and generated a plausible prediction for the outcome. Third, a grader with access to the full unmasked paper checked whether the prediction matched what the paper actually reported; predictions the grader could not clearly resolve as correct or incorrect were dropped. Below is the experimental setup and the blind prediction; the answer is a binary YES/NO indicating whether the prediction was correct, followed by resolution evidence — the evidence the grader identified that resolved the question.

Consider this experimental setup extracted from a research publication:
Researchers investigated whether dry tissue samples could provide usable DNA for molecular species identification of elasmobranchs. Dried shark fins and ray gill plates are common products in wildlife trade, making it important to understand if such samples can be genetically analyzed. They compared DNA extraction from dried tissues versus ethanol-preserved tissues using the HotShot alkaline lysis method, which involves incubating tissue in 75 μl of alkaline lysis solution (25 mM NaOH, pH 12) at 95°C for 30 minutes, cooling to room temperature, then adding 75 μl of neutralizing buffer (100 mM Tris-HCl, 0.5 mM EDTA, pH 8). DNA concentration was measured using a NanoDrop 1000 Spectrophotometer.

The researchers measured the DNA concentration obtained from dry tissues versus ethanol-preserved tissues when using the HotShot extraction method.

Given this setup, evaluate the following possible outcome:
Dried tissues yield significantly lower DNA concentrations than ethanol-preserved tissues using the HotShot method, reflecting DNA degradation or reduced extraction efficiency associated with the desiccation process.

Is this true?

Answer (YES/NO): YES